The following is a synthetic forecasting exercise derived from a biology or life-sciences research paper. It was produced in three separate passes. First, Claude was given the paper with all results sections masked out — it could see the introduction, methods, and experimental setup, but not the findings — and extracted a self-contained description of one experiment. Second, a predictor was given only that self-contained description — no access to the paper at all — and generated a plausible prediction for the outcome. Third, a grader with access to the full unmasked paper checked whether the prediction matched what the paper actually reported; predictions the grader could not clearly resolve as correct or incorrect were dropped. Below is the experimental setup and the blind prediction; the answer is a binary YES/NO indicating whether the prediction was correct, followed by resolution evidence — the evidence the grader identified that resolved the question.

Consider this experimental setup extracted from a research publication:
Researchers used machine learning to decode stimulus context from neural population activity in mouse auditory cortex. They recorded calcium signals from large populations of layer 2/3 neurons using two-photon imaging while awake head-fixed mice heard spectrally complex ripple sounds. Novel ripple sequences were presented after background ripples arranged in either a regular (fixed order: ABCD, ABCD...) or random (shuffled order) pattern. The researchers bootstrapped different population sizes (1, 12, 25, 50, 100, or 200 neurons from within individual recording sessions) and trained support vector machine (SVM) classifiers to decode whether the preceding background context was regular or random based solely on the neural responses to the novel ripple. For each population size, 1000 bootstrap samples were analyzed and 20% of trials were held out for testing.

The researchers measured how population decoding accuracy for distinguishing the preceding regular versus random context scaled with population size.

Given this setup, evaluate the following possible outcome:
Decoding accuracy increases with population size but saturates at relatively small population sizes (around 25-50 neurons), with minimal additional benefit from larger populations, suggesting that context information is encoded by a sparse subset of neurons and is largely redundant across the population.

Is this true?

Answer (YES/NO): NO